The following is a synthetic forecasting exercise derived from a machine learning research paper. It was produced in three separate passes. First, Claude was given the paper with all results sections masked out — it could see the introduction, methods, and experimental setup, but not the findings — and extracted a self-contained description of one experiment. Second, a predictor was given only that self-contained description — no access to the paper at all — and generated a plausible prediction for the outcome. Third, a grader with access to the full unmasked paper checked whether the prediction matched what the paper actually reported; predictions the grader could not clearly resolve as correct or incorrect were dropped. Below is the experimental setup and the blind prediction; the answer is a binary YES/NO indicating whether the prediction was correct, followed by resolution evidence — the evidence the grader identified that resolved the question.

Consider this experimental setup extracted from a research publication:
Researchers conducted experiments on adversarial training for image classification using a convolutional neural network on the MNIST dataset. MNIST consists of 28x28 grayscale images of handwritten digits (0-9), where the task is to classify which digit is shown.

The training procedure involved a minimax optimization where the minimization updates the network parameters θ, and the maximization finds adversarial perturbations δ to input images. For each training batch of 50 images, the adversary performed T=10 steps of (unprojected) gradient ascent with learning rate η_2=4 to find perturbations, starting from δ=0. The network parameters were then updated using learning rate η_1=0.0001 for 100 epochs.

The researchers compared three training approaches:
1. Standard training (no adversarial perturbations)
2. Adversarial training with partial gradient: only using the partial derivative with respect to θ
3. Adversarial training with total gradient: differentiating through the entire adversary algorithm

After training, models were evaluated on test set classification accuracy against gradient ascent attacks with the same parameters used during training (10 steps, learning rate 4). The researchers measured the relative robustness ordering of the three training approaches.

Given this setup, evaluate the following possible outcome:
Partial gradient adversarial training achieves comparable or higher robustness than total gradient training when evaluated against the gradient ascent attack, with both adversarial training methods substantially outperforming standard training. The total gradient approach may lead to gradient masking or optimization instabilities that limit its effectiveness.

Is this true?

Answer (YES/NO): NO